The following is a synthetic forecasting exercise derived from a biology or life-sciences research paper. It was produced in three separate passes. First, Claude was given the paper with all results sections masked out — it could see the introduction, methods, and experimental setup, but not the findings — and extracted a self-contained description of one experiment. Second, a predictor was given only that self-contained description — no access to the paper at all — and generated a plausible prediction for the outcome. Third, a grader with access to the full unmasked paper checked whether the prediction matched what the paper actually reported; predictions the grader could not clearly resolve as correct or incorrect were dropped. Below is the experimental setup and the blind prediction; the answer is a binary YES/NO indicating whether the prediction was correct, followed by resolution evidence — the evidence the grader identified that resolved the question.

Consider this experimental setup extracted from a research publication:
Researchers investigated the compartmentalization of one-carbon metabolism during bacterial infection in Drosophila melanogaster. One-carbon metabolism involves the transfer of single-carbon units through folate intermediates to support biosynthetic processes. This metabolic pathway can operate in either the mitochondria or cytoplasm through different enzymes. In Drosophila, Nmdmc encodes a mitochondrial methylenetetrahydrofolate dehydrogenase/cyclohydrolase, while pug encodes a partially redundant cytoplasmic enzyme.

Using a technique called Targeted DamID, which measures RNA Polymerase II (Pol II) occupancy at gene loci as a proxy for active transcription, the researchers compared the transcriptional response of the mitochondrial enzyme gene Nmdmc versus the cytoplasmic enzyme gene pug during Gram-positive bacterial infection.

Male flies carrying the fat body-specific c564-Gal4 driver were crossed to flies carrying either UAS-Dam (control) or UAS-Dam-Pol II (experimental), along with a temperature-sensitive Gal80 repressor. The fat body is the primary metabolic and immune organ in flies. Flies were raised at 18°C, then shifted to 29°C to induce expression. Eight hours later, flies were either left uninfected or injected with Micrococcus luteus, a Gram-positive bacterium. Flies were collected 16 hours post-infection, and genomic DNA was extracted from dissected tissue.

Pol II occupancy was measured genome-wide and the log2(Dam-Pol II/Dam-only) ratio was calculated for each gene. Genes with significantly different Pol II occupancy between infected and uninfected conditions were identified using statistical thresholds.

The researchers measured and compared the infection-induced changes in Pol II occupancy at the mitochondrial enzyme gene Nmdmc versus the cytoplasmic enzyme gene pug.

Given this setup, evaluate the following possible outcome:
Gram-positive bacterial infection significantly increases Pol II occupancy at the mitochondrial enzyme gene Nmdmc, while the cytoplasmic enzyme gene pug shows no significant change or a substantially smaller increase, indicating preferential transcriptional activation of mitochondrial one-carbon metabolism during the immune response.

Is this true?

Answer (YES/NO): NO